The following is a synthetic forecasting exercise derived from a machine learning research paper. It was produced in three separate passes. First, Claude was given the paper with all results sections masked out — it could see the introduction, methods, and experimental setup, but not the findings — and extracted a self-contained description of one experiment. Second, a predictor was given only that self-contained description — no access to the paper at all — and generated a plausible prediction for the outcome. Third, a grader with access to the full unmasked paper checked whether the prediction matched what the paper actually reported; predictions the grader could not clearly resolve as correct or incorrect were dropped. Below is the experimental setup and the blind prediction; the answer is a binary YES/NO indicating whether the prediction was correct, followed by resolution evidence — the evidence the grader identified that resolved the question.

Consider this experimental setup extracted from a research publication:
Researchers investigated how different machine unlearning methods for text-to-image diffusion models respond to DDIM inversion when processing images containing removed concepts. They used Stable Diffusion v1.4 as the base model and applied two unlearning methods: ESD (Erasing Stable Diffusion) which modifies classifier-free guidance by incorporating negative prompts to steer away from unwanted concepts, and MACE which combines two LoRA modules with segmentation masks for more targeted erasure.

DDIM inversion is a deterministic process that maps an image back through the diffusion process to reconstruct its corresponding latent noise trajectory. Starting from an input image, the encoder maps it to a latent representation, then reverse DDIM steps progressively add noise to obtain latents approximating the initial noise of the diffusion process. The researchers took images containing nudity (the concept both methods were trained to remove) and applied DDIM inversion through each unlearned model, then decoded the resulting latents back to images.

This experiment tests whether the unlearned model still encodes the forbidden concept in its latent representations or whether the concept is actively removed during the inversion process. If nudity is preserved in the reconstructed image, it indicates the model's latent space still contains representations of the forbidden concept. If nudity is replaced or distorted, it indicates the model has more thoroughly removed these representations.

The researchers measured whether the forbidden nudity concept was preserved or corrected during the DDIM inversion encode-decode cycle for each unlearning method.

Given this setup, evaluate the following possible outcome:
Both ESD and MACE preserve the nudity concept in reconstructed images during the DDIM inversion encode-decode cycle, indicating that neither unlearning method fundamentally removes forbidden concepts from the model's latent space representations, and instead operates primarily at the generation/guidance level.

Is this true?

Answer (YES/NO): NO